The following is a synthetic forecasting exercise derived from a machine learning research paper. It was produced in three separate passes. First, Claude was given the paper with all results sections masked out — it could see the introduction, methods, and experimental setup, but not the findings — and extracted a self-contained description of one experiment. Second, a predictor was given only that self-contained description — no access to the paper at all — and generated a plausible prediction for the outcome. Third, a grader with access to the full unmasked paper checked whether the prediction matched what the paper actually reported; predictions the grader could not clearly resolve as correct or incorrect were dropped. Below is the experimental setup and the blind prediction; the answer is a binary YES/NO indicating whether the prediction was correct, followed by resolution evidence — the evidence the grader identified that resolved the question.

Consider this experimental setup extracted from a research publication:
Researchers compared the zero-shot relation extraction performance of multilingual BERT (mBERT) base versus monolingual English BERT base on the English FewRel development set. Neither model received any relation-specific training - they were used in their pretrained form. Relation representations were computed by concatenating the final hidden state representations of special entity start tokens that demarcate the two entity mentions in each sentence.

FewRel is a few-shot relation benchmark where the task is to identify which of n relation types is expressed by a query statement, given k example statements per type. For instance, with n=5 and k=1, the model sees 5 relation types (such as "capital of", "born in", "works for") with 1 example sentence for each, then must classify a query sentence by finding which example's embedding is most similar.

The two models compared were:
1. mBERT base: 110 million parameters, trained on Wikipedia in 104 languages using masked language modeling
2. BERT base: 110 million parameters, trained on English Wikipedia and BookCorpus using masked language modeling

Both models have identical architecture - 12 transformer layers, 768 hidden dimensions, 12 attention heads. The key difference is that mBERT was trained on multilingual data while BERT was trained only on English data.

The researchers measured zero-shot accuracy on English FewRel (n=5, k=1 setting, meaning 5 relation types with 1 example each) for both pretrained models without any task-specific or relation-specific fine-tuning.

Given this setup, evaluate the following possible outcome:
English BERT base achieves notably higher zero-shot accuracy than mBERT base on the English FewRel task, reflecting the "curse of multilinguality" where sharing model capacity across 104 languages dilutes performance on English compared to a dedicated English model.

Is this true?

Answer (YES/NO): YES